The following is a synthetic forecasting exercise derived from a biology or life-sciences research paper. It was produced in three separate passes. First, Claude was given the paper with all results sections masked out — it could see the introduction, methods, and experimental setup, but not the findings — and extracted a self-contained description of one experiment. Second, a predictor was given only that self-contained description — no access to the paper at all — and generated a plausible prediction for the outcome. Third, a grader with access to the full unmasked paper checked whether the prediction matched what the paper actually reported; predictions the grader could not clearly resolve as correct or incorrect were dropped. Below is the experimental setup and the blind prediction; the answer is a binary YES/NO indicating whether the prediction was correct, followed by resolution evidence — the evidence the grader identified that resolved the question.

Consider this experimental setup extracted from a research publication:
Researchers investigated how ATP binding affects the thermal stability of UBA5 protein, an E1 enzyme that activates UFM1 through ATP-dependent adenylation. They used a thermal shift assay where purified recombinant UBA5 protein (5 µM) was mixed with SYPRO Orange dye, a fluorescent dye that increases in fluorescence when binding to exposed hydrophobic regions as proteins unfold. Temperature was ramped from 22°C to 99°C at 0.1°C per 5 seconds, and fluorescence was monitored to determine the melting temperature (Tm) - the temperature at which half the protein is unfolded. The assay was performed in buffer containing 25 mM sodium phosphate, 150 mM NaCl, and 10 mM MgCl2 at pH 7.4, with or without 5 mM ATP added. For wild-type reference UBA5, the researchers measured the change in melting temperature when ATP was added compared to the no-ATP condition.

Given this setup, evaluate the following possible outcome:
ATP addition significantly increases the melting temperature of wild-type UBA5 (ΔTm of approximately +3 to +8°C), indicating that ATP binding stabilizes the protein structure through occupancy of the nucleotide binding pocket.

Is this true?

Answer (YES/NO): NO